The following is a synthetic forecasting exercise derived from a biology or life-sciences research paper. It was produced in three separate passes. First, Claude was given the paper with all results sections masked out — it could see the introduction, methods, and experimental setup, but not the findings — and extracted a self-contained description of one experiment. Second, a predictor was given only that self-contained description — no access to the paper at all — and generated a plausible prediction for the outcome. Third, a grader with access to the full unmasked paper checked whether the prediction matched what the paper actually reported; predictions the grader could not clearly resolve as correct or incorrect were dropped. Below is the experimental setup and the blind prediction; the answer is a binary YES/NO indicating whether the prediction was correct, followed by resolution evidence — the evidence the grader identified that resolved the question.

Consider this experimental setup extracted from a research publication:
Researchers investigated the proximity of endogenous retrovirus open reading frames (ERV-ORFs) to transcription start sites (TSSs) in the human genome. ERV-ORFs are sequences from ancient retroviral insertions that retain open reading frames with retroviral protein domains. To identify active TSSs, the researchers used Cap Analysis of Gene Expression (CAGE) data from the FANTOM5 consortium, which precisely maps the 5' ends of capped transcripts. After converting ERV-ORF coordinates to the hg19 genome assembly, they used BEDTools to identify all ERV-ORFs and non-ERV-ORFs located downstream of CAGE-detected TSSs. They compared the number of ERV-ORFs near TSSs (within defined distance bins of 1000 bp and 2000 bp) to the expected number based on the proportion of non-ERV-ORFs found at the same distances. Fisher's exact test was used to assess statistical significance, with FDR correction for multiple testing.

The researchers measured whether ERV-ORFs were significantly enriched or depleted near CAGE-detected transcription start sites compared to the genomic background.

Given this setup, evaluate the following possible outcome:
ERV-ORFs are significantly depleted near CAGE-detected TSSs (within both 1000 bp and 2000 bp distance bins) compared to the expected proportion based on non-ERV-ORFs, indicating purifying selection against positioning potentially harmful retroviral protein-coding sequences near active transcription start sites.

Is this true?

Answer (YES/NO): YES